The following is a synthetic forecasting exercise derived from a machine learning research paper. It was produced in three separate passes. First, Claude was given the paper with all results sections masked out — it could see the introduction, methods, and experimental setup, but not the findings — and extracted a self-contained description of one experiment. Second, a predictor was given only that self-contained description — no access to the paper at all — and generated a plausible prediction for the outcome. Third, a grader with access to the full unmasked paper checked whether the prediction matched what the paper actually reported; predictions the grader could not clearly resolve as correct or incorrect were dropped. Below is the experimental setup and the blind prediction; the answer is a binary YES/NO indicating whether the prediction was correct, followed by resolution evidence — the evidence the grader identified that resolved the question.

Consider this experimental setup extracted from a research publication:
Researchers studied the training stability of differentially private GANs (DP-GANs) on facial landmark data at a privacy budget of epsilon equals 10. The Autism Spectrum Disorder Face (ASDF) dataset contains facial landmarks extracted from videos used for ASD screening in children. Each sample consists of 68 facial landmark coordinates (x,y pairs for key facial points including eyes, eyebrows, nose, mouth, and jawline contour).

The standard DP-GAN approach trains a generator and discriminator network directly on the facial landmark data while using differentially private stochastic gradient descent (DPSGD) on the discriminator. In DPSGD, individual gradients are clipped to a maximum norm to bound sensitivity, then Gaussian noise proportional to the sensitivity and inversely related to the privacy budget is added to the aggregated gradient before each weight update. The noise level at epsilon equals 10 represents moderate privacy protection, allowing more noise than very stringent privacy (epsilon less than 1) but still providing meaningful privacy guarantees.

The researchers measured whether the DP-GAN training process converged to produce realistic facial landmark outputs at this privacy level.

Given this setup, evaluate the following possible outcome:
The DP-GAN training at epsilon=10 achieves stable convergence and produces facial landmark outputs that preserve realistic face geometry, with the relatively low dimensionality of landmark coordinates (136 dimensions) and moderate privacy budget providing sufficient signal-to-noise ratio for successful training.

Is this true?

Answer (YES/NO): NO